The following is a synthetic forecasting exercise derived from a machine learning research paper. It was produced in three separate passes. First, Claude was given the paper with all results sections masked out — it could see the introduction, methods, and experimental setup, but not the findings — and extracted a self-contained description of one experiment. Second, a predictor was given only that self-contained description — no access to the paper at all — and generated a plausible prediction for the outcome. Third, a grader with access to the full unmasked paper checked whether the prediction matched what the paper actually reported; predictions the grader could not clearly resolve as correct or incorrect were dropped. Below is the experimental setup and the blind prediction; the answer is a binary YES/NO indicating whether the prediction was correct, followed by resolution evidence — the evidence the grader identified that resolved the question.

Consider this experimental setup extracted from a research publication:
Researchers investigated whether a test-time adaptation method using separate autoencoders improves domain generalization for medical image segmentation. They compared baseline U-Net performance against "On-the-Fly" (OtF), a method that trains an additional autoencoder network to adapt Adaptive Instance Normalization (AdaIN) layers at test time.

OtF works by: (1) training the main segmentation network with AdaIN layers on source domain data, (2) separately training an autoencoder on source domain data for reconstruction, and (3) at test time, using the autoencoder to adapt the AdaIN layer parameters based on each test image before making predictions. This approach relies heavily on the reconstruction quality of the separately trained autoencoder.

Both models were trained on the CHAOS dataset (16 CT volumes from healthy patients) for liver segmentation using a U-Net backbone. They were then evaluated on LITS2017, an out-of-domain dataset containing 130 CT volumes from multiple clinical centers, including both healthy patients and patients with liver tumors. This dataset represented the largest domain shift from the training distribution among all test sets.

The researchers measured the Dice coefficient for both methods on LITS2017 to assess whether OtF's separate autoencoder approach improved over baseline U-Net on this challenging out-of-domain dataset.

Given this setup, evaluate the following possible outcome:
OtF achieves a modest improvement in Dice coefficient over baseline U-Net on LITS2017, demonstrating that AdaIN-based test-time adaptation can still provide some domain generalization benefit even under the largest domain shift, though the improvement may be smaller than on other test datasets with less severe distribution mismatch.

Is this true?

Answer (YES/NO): NO